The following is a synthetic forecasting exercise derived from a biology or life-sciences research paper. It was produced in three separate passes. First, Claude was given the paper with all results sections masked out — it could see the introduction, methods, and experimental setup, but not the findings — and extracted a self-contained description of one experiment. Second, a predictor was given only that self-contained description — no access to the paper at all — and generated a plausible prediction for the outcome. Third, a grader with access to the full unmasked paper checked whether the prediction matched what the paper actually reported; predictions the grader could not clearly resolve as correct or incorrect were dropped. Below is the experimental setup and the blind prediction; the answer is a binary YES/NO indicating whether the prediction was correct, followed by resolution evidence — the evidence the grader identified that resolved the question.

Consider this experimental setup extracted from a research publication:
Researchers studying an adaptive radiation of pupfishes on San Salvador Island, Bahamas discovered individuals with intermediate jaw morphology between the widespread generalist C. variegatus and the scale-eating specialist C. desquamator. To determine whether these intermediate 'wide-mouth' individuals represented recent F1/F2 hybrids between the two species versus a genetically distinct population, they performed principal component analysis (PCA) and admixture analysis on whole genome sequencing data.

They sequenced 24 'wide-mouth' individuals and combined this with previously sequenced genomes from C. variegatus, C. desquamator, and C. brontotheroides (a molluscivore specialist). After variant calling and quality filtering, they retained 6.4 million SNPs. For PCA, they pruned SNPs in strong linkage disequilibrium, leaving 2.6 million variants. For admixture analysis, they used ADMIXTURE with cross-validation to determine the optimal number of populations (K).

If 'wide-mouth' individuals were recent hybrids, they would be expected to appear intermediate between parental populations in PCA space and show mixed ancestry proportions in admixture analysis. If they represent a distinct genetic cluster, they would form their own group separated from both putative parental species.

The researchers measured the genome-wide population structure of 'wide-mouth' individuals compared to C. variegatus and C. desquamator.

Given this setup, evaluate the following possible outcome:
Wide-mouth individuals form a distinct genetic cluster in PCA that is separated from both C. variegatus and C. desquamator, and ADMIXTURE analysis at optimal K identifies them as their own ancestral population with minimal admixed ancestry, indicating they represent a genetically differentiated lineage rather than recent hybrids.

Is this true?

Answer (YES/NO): YES